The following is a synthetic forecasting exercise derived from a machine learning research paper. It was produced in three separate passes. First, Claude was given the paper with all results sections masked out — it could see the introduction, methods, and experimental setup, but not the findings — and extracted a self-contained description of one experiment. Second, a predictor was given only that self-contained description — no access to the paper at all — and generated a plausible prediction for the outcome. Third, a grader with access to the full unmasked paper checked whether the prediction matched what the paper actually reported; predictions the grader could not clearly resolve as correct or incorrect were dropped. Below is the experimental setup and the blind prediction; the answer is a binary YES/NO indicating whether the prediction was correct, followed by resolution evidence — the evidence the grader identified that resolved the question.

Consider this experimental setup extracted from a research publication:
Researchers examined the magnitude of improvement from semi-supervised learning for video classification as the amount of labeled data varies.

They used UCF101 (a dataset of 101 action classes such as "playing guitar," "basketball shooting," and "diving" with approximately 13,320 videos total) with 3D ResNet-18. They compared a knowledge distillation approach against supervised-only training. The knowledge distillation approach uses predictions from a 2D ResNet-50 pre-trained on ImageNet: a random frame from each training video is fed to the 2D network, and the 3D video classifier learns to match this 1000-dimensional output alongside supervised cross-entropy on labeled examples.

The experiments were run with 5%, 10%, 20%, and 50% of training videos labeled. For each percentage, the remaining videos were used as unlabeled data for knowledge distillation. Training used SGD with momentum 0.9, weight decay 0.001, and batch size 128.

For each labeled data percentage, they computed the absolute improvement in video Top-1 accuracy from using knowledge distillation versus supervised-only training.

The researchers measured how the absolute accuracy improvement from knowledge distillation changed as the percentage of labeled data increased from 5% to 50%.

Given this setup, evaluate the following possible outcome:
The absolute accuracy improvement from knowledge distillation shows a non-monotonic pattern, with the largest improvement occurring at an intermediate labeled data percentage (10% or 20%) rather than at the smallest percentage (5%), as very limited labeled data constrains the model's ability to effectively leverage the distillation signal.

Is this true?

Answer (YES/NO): YES